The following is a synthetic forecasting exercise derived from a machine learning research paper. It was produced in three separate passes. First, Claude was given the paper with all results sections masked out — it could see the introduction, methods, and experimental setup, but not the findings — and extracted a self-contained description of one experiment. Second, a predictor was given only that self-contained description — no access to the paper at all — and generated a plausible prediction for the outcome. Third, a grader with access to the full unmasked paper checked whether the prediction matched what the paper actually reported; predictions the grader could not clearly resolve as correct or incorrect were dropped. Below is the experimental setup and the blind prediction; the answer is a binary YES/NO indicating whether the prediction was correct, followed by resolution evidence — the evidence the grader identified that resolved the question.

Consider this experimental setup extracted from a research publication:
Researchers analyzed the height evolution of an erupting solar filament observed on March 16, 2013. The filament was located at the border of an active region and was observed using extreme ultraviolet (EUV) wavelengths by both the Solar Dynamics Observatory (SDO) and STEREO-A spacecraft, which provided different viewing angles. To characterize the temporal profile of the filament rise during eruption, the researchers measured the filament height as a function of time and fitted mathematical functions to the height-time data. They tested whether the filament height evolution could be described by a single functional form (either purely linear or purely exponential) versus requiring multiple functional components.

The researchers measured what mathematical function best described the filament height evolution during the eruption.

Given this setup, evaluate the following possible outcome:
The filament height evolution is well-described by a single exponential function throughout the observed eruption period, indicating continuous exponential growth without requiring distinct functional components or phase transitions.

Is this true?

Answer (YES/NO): NO